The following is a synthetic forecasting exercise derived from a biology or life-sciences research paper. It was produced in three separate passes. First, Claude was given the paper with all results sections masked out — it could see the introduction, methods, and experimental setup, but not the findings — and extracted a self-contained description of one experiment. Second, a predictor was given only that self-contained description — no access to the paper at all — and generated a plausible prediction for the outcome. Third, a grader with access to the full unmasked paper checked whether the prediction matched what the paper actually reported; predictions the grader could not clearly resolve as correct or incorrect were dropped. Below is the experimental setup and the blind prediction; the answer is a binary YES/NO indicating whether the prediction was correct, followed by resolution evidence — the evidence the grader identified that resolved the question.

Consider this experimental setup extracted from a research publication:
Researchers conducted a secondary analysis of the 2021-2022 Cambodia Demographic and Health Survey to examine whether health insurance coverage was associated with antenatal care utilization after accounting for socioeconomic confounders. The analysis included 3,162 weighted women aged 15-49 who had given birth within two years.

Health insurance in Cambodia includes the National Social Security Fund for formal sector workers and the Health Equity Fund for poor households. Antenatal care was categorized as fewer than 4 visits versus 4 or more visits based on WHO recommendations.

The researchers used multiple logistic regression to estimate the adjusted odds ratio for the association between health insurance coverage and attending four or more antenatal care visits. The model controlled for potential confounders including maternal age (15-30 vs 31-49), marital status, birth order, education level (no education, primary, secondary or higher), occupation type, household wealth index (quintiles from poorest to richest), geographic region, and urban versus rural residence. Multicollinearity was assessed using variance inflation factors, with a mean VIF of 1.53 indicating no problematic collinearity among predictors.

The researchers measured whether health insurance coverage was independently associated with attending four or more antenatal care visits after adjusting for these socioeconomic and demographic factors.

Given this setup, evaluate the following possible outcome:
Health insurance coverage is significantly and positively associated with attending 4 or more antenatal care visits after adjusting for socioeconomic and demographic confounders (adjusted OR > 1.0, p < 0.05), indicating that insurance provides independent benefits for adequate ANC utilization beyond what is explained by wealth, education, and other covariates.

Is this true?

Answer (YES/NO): YES